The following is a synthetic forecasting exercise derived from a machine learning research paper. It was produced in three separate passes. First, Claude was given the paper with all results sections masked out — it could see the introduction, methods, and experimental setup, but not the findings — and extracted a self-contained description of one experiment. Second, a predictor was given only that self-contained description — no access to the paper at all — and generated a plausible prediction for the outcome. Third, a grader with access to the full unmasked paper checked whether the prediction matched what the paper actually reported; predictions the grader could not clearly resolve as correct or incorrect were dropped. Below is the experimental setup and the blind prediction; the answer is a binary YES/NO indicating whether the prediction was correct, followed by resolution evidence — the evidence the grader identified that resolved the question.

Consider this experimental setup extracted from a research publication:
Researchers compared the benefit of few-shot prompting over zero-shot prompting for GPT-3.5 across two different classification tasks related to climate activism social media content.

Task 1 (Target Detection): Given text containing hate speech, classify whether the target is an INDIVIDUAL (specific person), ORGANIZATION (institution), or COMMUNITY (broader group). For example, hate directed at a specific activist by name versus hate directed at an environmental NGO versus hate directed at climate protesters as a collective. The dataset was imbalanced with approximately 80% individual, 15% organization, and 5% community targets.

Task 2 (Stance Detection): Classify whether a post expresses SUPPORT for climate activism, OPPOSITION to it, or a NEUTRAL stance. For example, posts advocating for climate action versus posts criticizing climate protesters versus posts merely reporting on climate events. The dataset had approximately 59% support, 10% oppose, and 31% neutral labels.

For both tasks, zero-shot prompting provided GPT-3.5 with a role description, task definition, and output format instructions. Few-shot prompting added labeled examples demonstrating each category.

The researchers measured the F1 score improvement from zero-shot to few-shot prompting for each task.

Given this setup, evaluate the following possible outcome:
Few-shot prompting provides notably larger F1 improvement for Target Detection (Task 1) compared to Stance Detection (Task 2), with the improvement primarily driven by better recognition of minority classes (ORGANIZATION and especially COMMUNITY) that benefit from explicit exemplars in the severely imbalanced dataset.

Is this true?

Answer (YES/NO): NO